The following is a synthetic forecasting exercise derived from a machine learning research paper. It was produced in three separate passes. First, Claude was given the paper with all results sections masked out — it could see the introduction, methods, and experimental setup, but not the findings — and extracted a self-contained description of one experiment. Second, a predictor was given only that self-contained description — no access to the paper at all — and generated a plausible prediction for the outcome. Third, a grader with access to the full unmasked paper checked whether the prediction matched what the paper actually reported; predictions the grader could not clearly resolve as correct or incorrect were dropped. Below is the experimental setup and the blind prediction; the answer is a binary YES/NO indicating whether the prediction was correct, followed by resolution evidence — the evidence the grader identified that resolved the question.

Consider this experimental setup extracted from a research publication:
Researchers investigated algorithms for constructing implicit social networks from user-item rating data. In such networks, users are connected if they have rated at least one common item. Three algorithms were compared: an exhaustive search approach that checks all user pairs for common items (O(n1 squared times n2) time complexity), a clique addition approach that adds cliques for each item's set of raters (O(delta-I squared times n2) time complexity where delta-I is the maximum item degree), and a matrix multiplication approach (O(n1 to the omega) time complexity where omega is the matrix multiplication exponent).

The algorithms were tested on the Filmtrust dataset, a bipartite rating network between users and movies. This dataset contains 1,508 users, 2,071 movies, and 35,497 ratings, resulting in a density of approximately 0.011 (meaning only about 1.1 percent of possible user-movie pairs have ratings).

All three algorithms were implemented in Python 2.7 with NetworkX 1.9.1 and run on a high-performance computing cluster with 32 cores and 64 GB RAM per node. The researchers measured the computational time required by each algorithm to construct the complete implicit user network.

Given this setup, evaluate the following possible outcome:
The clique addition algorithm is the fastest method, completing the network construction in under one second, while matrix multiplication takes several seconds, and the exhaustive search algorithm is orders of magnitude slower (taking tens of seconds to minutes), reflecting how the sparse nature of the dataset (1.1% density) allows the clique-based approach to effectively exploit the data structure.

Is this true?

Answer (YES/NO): NO